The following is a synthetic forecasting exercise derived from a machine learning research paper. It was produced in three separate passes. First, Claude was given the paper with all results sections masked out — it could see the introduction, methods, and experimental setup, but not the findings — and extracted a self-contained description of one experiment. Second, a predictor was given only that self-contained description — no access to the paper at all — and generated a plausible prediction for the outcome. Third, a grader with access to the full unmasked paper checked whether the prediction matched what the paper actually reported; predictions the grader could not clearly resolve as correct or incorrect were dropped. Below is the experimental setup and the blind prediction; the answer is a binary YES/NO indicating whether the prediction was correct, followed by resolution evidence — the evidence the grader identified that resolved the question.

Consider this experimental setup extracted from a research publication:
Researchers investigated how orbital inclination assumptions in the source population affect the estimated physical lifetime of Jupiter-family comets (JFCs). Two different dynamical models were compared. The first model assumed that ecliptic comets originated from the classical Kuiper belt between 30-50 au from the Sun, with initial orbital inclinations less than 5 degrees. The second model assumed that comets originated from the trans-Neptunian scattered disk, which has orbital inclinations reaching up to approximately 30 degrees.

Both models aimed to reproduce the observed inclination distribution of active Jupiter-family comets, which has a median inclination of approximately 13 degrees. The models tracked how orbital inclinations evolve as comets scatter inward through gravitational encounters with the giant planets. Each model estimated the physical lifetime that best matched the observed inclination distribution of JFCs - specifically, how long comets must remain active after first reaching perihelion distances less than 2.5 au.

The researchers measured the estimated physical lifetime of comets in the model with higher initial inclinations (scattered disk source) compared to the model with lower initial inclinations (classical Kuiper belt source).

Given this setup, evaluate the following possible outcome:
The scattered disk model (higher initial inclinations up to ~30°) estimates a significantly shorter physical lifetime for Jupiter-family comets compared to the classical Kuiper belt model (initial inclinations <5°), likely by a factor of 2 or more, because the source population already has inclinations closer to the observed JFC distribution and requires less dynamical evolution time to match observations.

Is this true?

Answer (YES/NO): YES